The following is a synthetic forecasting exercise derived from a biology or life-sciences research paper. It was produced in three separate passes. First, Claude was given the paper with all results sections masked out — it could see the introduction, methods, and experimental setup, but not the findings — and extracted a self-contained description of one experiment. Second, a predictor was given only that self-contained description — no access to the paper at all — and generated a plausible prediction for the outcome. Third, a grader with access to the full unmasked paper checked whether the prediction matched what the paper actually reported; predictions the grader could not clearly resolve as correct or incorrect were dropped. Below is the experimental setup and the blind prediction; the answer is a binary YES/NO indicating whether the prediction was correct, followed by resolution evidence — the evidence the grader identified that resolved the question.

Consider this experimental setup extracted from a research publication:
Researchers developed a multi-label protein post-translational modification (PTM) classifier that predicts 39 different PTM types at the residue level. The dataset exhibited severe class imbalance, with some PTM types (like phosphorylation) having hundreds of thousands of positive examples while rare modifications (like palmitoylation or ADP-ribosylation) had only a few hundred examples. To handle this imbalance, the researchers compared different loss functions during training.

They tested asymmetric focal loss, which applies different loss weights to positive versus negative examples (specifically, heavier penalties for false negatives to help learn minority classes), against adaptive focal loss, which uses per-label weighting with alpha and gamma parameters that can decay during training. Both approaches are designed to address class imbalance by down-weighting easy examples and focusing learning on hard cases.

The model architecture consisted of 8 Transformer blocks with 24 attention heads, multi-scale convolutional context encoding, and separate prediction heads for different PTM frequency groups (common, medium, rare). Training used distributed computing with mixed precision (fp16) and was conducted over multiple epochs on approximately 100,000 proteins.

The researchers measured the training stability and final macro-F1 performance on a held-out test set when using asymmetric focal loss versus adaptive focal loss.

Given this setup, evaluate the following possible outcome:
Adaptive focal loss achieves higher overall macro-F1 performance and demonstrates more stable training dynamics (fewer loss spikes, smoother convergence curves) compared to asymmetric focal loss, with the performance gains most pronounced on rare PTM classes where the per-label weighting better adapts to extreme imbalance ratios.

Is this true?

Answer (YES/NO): YES